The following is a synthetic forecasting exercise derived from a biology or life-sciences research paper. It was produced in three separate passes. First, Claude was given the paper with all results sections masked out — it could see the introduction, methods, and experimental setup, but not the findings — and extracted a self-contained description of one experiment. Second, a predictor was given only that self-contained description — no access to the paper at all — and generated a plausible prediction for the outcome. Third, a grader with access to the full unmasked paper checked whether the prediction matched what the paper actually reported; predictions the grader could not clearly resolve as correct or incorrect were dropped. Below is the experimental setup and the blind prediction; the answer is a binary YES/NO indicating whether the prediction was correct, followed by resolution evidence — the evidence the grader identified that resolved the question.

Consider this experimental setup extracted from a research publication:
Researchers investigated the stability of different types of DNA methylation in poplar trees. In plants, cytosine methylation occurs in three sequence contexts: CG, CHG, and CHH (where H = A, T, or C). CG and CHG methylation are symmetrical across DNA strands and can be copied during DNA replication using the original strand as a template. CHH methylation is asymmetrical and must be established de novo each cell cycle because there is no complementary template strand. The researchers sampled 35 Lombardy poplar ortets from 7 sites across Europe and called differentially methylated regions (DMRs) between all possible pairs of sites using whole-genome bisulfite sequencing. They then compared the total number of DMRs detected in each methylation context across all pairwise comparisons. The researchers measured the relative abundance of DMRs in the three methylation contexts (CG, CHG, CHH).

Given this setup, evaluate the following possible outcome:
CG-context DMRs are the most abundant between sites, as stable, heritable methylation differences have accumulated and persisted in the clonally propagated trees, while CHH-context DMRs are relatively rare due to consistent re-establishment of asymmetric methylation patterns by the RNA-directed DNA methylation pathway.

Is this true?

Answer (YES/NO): NO